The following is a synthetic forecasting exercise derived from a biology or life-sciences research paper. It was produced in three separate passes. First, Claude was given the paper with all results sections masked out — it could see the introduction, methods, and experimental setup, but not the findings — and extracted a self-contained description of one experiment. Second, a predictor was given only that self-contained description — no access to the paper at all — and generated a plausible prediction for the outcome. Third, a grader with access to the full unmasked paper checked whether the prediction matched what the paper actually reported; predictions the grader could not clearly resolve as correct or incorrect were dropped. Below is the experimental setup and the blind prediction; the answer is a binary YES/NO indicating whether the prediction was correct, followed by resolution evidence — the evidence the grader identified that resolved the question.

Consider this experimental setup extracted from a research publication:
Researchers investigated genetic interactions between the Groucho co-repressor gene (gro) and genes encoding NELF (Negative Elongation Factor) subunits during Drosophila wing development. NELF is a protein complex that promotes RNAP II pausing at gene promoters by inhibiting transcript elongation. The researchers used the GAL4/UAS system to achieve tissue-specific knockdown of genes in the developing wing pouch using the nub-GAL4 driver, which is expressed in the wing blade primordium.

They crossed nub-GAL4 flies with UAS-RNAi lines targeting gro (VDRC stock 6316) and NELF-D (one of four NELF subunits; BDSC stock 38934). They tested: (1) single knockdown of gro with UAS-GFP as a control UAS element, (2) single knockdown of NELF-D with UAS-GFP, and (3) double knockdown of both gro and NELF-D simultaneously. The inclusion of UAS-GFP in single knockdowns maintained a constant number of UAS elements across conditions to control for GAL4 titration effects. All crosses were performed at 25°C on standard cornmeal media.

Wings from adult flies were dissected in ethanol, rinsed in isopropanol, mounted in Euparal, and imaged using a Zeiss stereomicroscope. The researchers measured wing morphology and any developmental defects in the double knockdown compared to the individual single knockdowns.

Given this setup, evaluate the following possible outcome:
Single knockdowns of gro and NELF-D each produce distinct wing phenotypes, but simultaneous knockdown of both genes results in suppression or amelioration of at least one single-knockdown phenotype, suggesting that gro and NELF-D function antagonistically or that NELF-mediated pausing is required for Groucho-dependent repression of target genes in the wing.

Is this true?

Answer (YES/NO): NO